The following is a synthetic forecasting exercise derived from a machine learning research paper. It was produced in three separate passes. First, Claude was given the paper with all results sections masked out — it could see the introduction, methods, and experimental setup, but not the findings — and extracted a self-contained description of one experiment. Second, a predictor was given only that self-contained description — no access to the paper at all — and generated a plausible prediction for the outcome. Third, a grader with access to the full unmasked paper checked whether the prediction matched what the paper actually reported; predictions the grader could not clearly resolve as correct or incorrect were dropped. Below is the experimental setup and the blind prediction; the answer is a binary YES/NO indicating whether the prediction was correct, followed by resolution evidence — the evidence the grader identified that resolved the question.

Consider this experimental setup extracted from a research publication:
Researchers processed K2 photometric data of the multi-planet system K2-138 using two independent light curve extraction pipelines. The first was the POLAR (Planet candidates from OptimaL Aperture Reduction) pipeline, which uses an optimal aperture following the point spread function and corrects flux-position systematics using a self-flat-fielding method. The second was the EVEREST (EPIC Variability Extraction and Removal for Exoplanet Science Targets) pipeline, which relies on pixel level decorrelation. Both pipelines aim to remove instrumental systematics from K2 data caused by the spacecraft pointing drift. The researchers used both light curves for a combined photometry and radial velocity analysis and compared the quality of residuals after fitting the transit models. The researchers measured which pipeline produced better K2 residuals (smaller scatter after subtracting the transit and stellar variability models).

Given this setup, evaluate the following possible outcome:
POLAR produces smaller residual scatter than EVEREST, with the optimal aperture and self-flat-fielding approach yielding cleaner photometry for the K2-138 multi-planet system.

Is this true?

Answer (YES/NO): NO